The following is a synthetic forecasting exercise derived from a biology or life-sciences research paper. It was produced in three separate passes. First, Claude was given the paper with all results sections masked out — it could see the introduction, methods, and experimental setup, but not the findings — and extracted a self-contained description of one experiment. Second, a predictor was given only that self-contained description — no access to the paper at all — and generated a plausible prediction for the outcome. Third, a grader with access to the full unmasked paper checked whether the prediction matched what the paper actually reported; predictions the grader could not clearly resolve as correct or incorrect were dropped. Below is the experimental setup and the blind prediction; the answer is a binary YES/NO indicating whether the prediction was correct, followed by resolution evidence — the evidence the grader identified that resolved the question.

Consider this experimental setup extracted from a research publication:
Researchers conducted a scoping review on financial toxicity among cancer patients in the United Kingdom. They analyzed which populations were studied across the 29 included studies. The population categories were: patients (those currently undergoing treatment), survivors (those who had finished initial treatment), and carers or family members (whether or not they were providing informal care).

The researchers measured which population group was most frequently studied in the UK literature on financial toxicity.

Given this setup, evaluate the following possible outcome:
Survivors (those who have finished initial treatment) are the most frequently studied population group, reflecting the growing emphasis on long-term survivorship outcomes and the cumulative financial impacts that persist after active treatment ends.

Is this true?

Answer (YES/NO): NO